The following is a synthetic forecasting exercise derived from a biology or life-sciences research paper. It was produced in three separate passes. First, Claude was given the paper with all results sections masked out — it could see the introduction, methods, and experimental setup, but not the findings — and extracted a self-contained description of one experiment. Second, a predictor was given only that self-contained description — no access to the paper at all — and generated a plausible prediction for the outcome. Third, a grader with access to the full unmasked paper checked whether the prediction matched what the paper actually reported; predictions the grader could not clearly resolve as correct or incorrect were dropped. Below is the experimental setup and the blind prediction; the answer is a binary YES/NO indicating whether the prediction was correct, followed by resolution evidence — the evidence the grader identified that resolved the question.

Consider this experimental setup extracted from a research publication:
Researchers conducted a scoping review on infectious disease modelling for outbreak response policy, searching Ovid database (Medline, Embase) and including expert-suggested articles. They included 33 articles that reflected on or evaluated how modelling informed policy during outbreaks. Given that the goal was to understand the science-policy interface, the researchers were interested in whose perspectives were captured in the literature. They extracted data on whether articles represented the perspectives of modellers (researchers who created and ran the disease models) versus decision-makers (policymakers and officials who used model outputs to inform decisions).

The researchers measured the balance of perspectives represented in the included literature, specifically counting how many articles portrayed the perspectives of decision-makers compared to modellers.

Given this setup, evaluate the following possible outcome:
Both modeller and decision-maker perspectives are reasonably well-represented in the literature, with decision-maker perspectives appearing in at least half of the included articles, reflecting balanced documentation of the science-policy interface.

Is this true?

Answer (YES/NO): NO